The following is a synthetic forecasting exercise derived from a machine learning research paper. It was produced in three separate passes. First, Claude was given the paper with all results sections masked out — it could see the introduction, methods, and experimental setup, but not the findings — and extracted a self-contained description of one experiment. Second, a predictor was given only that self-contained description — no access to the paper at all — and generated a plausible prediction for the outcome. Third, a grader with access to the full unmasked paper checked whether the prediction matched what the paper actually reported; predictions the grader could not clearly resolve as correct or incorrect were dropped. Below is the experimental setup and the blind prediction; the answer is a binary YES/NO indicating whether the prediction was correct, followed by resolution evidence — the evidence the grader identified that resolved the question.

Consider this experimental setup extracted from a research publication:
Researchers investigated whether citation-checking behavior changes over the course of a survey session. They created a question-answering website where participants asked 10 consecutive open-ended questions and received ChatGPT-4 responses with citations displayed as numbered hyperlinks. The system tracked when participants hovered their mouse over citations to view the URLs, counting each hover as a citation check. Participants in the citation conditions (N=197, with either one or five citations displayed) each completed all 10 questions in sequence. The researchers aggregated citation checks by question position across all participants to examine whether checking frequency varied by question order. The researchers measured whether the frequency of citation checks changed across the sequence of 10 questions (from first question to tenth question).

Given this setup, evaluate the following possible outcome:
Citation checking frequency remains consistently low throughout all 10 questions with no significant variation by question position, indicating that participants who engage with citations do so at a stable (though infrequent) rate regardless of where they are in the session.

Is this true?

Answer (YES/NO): YES